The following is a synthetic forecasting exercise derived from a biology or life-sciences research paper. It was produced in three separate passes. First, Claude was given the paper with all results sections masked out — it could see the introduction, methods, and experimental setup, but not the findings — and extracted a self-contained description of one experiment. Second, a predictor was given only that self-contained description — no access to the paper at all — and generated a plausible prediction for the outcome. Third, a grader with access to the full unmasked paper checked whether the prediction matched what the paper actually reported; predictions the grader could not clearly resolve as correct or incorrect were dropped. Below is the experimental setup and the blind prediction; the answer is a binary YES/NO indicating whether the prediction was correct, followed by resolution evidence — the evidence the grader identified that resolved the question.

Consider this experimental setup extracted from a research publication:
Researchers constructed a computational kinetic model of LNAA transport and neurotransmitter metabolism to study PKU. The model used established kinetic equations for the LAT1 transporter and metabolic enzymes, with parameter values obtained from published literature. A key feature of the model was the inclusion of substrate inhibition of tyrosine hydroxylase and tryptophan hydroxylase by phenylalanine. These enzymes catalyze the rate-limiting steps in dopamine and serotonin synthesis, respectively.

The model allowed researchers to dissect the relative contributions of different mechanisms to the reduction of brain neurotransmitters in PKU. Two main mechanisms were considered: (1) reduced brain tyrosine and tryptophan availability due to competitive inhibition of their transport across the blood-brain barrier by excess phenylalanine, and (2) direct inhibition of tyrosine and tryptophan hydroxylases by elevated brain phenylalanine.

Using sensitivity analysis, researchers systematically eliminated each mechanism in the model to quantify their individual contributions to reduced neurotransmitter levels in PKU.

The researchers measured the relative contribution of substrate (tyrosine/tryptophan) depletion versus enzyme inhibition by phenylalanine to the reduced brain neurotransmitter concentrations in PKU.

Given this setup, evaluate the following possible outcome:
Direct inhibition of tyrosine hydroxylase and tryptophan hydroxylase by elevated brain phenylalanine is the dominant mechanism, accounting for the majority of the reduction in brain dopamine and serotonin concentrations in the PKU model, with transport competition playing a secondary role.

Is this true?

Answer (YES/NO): YES